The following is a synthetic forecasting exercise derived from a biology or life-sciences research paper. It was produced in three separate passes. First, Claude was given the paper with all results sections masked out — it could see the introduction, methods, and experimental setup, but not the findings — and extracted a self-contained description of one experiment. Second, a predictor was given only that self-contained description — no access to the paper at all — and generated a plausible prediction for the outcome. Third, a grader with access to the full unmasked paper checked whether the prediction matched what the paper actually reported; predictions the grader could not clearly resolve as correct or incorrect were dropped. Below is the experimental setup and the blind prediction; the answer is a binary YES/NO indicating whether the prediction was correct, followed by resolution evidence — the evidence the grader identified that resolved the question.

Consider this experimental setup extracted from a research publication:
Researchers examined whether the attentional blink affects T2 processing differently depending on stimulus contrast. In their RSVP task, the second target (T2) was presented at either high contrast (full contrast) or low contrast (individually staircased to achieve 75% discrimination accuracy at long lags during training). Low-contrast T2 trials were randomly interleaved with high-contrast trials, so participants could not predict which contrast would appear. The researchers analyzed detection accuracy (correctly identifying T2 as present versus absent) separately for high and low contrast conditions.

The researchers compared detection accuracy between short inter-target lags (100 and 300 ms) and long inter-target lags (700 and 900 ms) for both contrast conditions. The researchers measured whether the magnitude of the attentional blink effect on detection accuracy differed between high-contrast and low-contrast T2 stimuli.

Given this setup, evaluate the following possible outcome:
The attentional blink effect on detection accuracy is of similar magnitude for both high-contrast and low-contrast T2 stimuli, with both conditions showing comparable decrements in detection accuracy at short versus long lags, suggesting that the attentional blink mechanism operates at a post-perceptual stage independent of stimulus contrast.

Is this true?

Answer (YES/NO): YES